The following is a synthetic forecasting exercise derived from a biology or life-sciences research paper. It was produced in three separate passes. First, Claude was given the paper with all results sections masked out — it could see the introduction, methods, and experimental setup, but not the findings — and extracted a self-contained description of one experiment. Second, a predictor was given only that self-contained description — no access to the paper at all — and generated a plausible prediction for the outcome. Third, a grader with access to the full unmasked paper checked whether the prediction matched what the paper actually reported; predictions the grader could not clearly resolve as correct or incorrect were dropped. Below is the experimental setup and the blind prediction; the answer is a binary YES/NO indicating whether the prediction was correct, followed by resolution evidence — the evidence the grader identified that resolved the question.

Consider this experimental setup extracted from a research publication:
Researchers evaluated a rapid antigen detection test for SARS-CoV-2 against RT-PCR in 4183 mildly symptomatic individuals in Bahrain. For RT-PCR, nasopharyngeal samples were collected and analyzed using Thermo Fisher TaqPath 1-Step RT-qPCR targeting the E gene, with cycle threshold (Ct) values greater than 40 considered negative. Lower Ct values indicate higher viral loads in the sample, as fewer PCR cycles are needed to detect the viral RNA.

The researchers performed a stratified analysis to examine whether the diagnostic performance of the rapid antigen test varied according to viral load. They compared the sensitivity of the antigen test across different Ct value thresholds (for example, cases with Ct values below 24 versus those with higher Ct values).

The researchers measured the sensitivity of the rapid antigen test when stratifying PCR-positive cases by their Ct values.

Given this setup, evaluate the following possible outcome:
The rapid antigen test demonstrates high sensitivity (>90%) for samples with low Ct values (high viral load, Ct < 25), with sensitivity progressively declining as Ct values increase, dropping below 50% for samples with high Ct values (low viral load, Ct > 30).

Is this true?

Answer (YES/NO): NO